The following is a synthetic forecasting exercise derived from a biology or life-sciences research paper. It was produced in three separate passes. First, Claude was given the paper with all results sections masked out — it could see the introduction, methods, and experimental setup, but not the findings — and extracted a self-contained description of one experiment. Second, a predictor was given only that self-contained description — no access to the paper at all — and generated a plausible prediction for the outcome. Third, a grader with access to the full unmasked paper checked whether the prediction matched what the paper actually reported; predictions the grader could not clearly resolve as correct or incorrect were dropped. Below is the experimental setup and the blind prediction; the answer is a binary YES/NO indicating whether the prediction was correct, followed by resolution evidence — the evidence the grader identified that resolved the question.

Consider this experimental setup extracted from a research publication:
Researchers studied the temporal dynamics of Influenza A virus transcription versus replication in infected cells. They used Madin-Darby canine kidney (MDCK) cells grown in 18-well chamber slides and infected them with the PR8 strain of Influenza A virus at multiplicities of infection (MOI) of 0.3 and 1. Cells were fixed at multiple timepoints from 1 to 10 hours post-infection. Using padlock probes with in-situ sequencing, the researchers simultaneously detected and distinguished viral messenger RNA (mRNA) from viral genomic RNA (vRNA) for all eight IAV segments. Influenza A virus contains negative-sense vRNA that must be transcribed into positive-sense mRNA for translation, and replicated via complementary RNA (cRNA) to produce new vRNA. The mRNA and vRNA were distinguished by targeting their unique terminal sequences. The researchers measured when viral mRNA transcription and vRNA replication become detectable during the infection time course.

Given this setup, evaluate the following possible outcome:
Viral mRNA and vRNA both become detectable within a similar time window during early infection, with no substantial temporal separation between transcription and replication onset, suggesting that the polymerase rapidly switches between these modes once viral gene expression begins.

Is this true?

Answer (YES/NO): NO